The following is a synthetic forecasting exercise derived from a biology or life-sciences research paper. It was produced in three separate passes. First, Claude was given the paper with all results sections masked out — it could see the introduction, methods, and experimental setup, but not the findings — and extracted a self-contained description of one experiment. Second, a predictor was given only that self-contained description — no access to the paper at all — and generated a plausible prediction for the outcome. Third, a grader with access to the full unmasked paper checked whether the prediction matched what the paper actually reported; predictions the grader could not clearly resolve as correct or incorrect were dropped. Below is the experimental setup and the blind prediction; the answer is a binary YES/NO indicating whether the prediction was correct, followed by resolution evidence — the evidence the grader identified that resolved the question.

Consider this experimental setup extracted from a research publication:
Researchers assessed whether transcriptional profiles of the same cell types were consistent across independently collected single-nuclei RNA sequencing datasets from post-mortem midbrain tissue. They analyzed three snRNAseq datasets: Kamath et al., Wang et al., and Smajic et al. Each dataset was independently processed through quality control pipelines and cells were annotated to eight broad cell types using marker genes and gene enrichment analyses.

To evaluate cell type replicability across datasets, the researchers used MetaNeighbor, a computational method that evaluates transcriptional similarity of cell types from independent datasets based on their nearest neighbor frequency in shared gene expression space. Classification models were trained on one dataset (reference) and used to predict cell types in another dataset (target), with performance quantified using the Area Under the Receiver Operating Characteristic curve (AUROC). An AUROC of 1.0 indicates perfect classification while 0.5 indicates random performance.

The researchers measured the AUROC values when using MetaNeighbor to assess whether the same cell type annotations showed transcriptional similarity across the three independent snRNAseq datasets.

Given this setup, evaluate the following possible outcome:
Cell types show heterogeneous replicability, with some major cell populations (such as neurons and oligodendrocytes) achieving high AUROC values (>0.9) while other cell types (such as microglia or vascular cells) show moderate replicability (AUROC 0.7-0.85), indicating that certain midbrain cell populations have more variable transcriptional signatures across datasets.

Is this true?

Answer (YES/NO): NO